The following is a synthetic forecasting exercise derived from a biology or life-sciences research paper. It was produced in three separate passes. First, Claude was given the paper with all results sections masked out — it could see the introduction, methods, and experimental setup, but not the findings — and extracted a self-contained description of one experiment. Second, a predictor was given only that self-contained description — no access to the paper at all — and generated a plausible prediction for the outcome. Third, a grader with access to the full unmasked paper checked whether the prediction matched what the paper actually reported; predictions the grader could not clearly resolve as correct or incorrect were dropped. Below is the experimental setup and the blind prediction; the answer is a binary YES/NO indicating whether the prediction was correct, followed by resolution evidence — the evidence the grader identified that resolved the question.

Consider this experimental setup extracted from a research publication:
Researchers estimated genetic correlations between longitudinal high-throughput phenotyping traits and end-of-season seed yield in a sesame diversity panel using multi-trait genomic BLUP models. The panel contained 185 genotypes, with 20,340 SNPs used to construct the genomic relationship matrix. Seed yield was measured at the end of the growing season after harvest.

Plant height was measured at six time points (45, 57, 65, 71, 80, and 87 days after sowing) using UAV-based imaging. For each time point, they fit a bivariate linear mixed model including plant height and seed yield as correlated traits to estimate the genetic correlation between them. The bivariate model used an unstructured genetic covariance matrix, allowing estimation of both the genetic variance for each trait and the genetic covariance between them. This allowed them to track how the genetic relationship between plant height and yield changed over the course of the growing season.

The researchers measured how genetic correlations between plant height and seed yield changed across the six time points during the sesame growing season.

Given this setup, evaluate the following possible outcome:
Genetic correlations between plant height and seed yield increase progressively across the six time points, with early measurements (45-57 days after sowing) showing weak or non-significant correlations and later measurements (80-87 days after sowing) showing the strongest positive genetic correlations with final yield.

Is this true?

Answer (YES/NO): NO